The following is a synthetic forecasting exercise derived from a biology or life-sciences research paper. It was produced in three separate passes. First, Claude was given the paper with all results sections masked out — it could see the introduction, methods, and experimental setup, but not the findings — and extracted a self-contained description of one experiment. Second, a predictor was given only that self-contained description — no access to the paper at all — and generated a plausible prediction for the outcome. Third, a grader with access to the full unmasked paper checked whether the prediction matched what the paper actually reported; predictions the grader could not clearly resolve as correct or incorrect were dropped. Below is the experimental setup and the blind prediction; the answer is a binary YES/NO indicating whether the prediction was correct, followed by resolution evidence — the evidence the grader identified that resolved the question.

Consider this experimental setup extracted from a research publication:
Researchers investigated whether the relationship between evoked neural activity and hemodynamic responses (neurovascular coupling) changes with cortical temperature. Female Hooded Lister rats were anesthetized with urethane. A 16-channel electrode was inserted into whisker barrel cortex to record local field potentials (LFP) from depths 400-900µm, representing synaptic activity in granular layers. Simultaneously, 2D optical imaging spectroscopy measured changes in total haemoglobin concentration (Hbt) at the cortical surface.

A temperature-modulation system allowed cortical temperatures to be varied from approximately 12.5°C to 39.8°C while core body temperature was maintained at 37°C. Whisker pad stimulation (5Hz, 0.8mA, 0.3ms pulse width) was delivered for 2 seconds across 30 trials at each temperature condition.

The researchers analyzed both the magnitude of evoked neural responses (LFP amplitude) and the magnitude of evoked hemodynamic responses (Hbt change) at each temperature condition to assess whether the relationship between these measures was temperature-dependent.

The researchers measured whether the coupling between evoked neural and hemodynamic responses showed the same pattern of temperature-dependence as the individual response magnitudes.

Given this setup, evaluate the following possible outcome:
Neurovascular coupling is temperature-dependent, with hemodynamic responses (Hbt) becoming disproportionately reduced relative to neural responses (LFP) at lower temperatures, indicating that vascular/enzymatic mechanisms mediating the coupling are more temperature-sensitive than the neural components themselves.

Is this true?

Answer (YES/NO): YES